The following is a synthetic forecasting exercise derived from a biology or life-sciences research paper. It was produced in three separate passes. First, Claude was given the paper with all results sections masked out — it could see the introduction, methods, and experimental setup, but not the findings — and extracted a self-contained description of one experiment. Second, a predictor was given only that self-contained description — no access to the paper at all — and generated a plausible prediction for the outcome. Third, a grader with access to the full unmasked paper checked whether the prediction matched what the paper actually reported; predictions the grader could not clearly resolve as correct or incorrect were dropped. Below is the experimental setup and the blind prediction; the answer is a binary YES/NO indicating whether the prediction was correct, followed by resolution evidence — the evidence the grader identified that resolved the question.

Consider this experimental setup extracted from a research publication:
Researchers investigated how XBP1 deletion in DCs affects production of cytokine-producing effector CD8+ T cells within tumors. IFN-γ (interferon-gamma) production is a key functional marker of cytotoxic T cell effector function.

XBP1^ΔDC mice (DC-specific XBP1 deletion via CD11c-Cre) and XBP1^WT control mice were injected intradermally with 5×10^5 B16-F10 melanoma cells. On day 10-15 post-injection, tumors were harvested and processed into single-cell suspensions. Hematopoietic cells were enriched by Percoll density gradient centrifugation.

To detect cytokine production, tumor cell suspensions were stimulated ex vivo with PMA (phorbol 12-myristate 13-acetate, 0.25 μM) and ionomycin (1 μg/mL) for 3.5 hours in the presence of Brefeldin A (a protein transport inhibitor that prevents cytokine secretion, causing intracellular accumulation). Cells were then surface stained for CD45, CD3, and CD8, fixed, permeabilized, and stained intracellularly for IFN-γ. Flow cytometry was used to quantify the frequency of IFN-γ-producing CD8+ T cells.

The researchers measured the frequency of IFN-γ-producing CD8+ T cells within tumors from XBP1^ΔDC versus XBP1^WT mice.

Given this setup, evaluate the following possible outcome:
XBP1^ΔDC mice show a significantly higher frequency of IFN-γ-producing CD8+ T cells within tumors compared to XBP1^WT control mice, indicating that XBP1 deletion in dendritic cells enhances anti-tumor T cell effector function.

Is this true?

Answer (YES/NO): NO